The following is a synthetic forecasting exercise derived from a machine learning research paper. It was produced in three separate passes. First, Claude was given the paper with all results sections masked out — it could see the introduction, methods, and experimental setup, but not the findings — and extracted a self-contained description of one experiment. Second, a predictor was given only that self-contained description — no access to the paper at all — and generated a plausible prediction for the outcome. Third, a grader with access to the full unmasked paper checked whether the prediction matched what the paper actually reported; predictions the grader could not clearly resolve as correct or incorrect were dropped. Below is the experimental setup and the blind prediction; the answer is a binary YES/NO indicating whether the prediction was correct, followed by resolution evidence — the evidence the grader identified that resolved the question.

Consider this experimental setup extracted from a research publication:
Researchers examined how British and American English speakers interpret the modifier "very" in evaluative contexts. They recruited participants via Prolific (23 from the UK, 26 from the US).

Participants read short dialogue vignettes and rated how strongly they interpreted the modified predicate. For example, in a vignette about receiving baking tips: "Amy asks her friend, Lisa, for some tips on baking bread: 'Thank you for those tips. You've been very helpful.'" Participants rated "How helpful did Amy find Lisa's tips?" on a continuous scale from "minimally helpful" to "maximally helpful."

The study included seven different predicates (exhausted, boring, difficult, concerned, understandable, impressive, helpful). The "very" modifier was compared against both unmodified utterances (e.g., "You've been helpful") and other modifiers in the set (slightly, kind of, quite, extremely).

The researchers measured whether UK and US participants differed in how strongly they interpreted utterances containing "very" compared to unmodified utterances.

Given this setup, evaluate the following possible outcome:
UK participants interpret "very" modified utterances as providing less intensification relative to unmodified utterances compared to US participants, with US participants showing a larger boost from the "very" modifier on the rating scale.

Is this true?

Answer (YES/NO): NO